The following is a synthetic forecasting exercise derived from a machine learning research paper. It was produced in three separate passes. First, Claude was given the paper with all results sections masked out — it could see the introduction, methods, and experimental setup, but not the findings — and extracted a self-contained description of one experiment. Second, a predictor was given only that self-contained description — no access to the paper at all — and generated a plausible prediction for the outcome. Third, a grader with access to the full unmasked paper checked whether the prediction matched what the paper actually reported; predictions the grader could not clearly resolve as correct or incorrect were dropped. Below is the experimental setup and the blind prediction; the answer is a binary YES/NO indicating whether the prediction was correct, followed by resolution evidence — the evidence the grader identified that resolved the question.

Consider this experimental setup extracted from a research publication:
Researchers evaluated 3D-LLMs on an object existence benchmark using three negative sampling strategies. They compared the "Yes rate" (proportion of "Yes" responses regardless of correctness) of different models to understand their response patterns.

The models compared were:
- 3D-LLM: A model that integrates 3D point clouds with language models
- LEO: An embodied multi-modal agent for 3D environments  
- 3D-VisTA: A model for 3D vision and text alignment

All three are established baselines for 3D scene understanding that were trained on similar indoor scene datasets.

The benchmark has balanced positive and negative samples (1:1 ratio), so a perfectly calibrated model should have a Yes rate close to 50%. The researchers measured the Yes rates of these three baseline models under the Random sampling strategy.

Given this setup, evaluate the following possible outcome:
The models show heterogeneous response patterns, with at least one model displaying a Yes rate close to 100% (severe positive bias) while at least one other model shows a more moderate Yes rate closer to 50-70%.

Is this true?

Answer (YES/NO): NO